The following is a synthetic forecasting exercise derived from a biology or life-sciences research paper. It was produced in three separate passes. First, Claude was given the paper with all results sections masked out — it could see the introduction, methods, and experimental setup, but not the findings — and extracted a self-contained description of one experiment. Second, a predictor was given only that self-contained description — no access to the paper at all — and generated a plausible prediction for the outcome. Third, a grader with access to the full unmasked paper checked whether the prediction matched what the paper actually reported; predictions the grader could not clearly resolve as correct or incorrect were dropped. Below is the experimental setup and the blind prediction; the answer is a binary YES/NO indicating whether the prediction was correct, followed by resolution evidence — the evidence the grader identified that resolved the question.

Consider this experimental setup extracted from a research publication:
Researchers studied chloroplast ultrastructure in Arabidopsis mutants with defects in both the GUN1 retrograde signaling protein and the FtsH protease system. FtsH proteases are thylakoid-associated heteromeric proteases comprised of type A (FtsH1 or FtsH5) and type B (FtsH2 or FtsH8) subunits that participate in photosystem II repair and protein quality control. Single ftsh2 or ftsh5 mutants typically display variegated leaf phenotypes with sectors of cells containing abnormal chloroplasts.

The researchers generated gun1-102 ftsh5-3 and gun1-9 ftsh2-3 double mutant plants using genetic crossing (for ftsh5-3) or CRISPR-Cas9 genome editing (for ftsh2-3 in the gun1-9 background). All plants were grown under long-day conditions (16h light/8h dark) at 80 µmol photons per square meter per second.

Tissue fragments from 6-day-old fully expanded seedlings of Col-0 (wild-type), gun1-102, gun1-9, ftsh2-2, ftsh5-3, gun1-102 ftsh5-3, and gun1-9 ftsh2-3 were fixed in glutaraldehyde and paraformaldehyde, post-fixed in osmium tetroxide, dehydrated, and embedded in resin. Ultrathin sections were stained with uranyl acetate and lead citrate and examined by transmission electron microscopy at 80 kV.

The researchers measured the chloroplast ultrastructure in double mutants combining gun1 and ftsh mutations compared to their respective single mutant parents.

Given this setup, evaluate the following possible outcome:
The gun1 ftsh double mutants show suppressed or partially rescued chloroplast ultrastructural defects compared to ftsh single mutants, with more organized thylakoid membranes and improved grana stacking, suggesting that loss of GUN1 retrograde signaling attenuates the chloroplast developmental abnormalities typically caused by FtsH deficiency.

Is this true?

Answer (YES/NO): NO